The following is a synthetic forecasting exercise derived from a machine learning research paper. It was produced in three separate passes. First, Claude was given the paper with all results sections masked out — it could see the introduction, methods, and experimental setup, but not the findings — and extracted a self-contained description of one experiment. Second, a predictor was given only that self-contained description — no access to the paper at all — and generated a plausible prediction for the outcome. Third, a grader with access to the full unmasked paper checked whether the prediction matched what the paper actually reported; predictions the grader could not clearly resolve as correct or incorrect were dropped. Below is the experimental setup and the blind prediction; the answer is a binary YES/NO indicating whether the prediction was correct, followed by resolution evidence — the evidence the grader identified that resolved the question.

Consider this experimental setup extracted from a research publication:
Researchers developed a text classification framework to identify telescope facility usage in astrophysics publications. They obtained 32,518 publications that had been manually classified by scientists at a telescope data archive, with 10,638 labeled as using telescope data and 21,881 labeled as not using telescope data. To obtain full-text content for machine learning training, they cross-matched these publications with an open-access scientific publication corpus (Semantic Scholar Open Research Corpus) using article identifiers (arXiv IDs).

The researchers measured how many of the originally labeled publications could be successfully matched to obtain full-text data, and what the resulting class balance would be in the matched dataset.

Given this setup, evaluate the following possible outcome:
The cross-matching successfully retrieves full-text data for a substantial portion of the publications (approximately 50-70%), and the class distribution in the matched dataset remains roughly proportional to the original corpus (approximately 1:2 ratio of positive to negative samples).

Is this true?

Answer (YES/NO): NO